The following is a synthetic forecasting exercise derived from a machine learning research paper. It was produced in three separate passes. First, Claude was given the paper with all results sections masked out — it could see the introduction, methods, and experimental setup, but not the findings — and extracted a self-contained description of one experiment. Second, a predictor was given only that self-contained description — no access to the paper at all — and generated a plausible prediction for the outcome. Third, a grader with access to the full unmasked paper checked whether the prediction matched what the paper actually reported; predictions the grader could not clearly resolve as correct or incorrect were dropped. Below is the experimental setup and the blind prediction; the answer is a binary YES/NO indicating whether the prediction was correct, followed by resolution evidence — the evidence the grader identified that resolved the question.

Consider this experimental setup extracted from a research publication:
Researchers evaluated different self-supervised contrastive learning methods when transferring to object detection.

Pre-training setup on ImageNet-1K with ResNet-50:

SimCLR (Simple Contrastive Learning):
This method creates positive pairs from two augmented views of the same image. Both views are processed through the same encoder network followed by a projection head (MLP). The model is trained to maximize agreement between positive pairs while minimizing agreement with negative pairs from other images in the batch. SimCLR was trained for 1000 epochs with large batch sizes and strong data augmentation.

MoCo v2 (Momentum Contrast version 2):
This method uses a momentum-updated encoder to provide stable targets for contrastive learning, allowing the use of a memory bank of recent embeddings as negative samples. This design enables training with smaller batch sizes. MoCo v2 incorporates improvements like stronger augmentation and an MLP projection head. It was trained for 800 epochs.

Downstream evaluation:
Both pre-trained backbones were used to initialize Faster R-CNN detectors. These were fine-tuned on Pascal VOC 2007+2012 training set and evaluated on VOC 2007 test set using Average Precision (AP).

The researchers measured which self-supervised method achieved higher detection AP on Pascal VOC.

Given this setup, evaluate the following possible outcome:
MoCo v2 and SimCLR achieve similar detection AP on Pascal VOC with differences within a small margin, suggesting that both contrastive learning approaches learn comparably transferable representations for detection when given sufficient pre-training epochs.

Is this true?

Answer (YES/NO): YES